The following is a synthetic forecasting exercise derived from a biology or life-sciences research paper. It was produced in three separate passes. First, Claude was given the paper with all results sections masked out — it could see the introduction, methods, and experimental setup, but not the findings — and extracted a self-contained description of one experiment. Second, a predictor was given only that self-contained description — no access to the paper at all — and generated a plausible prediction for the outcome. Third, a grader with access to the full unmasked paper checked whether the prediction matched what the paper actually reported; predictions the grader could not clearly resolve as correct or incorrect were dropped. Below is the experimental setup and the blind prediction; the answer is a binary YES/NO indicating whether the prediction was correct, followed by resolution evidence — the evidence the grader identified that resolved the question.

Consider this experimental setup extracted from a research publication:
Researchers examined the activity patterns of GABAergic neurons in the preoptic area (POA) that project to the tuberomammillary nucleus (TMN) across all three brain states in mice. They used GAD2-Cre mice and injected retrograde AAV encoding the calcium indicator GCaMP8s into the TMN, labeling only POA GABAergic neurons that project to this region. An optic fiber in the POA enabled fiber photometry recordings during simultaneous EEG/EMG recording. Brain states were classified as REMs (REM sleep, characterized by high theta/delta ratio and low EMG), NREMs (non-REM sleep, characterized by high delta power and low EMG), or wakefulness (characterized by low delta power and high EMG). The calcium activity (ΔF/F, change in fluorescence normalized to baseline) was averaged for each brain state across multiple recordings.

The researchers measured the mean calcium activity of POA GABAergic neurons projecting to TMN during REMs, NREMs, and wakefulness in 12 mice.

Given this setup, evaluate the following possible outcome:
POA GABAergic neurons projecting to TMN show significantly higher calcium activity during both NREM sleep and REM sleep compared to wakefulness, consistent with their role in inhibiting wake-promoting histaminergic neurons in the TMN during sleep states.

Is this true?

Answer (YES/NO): NO